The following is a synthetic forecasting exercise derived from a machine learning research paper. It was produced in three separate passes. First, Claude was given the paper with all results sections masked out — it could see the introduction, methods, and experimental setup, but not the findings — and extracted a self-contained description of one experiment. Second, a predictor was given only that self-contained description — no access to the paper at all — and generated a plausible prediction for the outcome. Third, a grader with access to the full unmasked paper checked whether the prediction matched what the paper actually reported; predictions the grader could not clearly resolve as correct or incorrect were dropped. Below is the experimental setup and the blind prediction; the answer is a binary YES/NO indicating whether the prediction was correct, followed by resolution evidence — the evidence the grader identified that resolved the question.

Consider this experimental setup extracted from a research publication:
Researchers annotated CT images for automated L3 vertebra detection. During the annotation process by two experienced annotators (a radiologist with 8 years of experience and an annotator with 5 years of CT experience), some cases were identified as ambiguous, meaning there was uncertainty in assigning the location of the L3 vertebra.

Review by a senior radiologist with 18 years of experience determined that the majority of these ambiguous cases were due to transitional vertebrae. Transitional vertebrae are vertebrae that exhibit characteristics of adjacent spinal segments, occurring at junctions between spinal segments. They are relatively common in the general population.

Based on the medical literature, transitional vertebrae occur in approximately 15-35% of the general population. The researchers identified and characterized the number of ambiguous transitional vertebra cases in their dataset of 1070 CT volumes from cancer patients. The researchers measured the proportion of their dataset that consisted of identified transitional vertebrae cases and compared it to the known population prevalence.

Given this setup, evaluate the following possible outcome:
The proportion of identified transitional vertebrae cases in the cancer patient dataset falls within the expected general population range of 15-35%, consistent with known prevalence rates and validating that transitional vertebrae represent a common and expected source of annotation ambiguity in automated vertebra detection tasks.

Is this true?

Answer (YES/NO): NO